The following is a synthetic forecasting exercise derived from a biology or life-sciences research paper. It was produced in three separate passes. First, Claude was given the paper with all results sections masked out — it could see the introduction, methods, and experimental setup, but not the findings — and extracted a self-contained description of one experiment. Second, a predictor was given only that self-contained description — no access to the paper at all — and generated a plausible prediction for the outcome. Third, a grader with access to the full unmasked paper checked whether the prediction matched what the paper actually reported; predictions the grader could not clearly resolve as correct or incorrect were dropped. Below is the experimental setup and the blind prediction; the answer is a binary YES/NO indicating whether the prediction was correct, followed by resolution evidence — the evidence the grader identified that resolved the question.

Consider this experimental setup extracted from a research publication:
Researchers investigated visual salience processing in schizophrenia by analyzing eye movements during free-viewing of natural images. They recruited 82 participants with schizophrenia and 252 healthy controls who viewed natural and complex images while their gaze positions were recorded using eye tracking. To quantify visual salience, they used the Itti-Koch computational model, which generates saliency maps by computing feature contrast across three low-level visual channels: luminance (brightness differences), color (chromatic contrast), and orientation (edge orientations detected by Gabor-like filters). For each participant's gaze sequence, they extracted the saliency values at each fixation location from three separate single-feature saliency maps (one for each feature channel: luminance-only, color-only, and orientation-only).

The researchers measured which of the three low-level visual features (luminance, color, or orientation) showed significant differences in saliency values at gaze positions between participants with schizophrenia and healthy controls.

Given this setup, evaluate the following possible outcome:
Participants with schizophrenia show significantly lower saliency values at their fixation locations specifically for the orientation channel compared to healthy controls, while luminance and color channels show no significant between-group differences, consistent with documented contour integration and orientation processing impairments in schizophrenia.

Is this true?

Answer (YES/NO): NO